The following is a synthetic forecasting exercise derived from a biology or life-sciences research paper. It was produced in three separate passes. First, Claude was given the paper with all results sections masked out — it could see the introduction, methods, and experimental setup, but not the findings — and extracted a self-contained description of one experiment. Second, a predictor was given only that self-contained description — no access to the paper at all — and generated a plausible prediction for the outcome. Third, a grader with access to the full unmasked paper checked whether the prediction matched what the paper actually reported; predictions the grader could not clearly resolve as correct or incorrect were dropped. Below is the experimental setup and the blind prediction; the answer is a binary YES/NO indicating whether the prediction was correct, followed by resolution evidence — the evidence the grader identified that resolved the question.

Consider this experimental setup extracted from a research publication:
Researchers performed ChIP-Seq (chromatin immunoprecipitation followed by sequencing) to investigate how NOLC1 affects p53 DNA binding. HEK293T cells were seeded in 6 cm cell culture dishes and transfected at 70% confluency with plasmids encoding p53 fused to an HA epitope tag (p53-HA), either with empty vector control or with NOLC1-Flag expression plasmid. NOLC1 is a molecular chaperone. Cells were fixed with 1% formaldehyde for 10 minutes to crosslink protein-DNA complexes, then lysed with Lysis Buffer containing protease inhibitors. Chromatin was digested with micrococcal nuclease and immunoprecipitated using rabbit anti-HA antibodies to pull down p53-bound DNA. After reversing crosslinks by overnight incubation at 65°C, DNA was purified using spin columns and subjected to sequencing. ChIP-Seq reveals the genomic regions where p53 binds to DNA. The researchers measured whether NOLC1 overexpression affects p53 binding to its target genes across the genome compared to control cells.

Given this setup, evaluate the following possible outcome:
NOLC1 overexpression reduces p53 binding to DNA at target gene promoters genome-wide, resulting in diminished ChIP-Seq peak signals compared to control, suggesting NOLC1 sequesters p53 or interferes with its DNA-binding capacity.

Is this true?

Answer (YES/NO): YES